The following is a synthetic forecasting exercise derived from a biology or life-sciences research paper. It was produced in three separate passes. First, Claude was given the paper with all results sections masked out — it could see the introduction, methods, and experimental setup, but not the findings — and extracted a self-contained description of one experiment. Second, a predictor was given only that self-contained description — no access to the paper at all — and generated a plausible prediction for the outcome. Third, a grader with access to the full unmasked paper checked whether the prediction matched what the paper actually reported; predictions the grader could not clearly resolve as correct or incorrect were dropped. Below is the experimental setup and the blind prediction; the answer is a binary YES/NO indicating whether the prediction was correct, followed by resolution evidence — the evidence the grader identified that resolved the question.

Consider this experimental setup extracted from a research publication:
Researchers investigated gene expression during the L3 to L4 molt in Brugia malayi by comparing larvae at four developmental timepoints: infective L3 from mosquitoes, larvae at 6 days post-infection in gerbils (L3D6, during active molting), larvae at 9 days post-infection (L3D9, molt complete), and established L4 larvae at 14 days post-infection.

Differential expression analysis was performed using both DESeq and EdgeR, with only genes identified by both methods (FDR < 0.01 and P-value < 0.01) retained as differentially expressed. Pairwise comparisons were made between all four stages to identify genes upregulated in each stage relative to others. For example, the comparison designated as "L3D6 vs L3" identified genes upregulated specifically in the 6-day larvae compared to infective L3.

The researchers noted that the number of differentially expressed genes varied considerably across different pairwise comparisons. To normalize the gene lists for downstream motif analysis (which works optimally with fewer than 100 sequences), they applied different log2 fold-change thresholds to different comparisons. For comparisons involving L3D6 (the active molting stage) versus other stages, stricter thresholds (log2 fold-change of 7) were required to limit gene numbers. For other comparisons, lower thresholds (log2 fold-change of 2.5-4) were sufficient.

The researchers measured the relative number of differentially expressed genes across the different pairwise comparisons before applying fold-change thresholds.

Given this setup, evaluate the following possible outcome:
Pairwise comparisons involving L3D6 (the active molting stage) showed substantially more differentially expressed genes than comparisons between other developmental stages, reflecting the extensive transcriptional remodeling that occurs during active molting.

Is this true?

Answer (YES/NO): YES